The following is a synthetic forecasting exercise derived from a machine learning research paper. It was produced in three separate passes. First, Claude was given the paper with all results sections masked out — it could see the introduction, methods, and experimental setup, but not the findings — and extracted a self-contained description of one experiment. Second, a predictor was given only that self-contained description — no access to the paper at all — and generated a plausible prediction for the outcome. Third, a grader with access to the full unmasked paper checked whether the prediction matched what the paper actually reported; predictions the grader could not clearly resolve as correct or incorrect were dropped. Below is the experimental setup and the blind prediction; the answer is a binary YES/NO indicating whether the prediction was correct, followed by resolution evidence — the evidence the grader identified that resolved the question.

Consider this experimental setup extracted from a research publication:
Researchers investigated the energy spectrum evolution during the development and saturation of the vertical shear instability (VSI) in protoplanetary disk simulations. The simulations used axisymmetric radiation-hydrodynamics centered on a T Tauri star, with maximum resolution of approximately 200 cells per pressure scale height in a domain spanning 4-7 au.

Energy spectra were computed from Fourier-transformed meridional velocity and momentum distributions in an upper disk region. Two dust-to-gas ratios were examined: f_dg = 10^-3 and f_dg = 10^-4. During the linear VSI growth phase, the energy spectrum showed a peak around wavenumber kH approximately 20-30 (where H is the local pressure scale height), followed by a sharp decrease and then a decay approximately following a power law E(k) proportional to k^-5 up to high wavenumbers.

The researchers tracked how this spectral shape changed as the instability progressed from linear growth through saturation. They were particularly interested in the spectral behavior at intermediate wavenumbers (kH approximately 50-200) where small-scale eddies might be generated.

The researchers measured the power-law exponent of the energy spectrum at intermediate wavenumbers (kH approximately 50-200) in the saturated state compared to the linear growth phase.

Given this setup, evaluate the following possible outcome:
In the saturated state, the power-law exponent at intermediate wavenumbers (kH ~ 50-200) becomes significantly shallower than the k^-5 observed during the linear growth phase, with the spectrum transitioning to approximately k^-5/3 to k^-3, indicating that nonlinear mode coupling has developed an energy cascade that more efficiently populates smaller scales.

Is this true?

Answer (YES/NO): YES